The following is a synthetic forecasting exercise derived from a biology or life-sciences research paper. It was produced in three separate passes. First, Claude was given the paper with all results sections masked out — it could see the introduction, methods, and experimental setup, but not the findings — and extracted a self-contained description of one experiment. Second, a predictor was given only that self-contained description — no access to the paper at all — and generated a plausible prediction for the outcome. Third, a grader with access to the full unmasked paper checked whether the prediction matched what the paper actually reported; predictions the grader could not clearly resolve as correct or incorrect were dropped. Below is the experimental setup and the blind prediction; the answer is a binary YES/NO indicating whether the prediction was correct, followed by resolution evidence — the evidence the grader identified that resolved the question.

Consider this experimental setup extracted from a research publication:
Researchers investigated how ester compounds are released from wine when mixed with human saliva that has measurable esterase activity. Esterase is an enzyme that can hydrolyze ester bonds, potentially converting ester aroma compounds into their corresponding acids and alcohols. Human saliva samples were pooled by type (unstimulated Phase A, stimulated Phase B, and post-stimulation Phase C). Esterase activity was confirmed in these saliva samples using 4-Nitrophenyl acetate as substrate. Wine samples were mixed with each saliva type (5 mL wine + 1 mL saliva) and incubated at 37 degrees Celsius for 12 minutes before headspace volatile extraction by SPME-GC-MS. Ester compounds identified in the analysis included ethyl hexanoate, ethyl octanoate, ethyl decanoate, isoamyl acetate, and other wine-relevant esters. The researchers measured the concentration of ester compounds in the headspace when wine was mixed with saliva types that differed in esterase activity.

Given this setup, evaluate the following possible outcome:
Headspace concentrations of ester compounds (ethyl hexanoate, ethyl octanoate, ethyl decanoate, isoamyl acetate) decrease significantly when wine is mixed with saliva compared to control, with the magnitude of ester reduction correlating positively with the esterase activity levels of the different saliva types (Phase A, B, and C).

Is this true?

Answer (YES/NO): NO